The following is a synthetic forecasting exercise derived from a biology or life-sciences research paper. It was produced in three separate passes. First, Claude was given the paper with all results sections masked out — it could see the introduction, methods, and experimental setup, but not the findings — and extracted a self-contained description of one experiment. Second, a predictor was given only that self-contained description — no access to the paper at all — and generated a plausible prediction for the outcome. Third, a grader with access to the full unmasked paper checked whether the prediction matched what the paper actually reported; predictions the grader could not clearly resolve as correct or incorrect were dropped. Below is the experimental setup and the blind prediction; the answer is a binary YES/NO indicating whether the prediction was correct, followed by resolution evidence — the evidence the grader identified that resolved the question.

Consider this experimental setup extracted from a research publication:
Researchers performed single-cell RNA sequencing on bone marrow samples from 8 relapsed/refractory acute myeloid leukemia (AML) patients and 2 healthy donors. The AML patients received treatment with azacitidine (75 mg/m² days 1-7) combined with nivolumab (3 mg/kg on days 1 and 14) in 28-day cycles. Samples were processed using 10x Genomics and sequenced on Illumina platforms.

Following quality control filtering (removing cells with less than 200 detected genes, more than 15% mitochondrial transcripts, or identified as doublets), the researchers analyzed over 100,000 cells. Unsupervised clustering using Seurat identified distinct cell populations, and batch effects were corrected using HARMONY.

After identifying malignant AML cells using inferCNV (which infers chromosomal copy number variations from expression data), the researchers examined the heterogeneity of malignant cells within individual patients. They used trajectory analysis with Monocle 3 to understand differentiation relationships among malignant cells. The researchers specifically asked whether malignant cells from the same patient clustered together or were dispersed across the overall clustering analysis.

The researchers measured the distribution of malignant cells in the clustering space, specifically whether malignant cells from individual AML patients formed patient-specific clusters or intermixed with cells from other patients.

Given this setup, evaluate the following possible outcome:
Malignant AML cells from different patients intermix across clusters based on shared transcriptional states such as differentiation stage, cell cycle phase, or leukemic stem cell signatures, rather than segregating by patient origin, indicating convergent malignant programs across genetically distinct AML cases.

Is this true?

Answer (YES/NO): NO